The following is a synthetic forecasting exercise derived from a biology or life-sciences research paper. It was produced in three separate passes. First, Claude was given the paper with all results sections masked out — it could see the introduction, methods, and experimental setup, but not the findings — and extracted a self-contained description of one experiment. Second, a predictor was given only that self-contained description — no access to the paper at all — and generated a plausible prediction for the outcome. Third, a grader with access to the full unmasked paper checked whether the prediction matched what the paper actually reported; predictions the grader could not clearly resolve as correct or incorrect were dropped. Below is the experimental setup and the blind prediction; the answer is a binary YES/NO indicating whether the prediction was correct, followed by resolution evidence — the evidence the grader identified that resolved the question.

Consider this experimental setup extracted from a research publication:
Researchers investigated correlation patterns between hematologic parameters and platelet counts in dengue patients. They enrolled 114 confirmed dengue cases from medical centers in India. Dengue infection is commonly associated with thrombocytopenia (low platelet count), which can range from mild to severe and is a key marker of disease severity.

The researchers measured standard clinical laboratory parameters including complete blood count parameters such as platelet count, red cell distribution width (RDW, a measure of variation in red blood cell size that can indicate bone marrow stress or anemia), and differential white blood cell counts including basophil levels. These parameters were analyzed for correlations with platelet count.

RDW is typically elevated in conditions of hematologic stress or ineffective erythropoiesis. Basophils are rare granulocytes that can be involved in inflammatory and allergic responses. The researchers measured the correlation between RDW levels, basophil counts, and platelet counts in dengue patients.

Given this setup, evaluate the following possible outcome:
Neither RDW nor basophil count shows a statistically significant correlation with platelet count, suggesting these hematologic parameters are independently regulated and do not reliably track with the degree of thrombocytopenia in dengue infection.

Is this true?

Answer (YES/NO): NO